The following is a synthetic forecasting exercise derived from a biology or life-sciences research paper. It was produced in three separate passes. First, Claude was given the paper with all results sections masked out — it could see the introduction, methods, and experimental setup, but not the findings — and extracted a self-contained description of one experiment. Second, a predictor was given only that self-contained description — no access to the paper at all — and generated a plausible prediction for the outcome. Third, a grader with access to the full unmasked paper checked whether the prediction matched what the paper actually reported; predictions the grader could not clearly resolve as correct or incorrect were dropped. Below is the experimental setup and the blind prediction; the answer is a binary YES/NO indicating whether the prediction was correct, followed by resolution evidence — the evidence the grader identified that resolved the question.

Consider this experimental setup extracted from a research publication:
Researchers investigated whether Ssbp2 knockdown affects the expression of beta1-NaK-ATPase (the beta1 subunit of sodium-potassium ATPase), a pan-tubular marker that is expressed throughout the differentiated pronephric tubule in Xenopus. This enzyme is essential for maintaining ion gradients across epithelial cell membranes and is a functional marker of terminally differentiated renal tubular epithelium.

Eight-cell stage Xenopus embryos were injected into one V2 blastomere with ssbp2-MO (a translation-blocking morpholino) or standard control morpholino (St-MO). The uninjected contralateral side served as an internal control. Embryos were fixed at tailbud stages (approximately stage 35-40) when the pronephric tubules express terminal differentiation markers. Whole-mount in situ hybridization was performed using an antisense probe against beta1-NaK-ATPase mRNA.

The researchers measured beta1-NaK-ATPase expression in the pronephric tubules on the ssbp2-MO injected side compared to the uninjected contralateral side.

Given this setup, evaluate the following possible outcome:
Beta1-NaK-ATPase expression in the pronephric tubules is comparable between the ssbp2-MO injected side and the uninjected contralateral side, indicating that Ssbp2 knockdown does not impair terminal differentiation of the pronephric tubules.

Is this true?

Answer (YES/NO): NO